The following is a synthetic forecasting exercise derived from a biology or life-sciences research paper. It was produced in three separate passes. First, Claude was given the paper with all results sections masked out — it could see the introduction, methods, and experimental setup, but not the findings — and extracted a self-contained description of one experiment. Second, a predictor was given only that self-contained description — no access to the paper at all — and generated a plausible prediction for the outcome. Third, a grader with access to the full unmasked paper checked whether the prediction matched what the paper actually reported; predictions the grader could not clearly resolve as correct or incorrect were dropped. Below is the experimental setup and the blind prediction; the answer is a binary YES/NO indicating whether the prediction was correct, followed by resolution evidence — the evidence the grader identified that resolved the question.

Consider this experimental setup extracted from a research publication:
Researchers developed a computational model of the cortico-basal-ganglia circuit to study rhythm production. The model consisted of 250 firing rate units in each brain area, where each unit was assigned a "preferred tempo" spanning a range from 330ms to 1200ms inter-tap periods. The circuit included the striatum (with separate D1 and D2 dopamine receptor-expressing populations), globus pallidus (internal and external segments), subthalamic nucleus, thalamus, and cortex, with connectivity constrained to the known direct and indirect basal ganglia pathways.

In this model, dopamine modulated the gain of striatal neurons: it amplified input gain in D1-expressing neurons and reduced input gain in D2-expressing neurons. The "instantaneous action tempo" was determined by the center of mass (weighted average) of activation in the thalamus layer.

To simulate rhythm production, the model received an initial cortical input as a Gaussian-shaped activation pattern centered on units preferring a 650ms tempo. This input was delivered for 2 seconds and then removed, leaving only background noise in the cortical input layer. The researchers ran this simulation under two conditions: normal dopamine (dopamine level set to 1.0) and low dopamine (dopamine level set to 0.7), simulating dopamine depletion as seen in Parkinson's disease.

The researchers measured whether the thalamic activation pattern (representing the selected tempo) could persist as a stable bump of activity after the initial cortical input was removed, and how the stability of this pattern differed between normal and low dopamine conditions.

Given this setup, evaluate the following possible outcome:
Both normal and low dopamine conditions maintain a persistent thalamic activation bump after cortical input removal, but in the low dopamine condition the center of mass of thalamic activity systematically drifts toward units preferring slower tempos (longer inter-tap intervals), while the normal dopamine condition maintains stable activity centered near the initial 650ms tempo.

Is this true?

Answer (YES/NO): NO